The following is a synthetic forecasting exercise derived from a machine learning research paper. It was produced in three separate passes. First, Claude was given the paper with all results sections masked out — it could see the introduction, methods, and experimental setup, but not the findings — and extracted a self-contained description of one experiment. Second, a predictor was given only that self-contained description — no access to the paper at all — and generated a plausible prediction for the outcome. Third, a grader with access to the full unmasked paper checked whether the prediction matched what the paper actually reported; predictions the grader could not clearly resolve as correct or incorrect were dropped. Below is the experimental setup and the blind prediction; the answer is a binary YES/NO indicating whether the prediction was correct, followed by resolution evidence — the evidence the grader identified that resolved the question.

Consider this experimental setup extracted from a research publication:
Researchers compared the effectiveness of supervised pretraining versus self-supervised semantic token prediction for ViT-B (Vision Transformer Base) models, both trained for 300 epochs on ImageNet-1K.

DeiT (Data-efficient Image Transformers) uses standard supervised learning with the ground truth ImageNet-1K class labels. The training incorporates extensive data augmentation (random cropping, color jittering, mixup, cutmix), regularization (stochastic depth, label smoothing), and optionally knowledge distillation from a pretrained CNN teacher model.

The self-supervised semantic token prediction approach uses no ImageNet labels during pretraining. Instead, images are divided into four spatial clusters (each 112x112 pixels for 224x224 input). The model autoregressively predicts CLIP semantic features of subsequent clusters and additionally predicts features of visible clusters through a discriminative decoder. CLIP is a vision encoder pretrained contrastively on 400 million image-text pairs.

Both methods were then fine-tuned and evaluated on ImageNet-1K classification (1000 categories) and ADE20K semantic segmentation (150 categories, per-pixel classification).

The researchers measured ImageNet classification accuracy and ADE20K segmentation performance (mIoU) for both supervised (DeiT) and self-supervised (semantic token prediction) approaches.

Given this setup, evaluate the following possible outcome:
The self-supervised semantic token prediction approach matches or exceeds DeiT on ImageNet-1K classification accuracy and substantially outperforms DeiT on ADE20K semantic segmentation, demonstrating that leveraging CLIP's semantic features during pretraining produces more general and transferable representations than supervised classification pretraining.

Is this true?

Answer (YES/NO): YES